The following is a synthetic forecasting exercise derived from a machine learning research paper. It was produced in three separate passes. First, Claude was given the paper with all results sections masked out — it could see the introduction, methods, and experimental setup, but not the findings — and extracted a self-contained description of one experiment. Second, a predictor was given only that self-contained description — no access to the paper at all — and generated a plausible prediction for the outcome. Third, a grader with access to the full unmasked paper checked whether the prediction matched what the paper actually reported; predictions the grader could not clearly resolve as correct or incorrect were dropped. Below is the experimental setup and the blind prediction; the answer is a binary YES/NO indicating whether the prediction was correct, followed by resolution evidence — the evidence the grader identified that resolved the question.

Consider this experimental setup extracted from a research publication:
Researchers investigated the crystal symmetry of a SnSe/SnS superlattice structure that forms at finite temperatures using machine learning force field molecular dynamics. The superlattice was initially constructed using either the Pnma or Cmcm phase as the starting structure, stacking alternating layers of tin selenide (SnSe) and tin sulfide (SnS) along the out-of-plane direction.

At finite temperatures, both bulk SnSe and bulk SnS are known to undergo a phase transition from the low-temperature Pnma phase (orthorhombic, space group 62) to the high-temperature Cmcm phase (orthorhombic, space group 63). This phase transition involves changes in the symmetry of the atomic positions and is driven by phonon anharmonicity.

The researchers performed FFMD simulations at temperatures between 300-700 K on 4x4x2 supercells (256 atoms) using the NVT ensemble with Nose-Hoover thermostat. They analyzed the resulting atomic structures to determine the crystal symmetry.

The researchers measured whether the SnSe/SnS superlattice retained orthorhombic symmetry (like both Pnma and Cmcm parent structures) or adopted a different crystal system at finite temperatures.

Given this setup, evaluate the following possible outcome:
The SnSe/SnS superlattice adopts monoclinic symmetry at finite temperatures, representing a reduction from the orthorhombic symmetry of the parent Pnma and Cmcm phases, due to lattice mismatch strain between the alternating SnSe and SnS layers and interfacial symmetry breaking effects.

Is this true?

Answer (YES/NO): NO